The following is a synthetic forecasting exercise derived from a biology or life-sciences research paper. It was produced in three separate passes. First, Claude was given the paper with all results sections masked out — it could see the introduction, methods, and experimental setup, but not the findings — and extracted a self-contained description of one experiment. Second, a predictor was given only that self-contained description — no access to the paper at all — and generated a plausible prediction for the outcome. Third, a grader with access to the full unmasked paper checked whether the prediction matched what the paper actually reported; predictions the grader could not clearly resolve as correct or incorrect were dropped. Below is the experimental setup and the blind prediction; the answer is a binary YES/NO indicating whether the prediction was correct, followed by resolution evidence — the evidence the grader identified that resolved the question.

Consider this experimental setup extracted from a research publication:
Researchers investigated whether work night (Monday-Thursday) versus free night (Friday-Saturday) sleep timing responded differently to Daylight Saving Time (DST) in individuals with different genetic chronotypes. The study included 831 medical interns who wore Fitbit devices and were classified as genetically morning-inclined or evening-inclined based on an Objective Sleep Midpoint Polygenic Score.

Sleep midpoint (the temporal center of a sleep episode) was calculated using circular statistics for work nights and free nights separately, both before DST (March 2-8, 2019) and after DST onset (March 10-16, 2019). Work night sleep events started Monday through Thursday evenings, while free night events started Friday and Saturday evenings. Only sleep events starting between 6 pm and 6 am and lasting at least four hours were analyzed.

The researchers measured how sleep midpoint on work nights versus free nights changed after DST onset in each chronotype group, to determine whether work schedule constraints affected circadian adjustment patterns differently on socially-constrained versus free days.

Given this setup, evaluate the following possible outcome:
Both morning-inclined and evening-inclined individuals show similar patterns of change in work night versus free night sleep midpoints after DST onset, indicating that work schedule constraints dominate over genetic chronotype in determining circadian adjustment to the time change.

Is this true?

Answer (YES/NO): NO